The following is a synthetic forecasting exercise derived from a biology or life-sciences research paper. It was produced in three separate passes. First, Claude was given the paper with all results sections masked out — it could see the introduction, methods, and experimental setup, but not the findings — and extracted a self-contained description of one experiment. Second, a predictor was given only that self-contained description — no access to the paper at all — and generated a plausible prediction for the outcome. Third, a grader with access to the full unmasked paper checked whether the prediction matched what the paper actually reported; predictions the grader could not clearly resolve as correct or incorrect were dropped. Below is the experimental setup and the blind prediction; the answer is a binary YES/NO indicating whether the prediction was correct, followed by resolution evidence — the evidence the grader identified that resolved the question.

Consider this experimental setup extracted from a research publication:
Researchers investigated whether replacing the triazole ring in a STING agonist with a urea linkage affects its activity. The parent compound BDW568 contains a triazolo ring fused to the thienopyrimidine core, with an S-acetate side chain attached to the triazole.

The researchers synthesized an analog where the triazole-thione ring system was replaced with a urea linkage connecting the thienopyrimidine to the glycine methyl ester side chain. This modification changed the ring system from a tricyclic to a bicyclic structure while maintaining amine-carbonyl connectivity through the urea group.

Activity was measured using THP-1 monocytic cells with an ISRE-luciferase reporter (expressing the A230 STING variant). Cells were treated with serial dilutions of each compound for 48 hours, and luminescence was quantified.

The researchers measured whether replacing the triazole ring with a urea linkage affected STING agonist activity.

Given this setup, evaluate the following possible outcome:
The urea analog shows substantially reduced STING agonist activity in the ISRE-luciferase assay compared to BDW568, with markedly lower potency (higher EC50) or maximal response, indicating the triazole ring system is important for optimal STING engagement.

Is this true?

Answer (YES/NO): YES